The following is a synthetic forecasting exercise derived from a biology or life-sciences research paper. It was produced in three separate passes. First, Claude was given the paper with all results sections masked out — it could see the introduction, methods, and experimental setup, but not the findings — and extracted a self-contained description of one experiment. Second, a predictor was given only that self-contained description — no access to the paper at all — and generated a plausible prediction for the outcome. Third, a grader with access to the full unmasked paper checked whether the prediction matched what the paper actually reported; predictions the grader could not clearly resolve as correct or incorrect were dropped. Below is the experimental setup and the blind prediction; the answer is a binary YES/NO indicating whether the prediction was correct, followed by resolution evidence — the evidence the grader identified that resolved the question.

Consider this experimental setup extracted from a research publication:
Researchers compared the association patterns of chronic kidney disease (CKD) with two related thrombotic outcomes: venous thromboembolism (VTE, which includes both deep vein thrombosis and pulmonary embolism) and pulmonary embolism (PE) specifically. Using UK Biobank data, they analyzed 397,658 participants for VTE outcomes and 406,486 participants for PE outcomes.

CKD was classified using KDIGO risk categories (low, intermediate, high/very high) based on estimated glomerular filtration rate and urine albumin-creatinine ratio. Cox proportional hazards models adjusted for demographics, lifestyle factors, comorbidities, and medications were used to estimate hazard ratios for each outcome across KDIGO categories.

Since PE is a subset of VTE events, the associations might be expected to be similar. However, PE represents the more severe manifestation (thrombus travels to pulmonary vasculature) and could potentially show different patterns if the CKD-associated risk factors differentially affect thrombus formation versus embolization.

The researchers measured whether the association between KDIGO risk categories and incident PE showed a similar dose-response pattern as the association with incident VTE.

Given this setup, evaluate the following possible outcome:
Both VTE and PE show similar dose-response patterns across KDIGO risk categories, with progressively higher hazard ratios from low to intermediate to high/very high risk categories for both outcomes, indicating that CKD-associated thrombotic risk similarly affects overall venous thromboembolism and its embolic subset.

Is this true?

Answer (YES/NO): YES